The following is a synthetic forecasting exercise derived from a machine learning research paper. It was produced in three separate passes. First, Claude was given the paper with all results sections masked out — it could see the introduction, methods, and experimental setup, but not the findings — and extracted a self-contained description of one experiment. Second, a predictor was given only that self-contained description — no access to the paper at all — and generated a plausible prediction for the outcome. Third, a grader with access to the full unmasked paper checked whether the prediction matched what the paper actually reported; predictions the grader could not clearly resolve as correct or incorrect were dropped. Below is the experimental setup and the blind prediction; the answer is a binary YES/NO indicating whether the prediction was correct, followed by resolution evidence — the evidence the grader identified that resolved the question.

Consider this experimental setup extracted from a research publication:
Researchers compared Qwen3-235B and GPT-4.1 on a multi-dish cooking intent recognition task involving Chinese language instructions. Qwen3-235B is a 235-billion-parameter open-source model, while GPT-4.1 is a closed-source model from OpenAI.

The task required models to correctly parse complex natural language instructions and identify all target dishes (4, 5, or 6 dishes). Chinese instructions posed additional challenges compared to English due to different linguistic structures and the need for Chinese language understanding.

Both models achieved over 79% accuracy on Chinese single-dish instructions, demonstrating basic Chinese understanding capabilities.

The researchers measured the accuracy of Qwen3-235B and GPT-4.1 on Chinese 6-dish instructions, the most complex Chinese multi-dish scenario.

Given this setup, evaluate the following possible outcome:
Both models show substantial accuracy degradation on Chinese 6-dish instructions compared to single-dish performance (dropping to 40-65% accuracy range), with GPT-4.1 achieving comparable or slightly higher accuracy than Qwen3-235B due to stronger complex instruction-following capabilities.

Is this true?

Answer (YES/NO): NO